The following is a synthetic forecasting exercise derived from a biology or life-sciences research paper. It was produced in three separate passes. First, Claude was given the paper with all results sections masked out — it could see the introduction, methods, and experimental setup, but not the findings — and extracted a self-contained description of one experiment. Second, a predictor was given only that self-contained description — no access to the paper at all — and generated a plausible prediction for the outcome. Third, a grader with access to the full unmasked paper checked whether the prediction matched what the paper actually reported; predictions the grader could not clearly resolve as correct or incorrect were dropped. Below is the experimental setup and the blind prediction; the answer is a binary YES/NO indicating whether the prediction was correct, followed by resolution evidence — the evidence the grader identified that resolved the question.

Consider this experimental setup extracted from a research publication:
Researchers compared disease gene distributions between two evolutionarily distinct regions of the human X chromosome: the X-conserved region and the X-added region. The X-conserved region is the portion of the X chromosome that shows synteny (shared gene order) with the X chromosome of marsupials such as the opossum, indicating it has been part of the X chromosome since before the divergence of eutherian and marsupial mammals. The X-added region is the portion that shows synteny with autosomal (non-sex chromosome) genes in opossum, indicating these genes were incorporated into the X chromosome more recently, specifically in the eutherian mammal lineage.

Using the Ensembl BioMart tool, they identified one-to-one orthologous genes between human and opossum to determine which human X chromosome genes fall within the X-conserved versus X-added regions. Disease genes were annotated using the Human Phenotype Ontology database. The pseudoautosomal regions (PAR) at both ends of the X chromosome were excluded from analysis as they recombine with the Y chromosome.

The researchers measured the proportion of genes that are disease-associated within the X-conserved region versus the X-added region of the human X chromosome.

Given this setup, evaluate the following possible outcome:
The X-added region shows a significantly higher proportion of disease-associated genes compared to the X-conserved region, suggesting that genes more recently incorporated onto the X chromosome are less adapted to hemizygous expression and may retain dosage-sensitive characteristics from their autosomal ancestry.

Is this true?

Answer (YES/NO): YES